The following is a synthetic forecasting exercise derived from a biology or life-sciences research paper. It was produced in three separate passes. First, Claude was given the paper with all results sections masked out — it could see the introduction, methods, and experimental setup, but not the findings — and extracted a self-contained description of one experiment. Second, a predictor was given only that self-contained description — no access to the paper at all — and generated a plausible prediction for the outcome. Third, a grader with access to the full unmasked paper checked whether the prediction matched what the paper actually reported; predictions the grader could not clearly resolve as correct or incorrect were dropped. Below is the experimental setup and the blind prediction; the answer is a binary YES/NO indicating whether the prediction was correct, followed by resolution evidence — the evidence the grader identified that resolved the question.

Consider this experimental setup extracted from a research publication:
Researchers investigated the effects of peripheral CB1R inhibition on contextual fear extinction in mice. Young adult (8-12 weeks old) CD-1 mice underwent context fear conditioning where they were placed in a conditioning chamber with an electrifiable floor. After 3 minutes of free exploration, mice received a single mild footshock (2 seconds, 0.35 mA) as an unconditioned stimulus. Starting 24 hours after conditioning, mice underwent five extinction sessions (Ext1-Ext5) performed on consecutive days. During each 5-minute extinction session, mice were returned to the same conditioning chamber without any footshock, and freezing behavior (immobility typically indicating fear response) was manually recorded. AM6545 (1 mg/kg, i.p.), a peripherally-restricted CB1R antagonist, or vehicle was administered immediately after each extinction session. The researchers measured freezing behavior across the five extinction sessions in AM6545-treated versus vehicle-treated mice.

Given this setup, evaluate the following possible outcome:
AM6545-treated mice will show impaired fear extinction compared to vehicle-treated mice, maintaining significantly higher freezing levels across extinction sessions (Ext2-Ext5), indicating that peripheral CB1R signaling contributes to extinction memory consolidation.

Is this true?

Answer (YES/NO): YES